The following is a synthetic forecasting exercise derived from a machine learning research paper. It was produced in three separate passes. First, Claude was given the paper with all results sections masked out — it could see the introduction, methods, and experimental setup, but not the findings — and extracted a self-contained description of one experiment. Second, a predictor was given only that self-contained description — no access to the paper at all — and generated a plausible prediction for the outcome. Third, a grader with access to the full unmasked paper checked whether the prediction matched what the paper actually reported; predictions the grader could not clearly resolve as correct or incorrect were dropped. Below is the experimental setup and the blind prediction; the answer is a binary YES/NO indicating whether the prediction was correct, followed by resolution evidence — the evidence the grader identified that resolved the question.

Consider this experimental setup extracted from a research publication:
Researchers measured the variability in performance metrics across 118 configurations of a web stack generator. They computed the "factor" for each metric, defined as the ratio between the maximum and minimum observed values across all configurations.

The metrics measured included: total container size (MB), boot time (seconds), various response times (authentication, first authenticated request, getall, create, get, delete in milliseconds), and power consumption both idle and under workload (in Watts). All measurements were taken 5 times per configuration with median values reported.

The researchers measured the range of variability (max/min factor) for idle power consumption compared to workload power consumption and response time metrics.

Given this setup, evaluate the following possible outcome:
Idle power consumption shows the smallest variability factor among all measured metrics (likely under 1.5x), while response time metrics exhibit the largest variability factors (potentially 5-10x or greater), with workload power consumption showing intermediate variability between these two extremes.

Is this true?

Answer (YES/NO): NO